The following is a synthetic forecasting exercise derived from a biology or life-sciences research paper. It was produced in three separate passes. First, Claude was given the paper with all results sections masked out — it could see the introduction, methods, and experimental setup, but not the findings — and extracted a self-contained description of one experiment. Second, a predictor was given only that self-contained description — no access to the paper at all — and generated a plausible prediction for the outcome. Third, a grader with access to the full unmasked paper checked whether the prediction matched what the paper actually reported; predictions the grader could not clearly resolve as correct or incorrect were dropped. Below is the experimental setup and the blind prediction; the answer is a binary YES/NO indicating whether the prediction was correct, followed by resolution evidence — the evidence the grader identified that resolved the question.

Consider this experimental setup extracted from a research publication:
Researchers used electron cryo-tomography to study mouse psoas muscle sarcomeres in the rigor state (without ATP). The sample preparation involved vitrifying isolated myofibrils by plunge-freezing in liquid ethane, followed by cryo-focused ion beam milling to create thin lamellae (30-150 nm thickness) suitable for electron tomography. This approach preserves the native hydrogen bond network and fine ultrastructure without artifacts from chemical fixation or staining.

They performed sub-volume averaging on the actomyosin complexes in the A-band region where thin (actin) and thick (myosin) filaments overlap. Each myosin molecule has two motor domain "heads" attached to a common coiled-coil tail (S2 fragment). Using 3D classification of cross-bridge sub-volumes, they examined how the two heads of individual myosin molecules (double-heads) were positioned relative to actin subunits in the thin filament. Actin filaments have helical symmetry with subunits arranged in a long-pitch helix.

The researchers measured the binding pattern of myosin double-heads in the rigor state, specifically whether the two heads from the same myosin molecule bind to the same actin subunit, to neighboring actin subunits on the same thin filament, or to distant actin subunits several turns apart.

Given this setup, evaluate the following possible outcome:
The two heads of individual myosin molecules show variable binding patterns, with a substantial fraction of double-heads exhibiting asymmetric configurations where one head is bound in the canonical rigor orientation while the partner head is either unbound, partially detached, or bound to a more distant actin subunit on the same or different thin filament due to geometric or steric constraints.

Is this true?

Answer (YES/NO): NO